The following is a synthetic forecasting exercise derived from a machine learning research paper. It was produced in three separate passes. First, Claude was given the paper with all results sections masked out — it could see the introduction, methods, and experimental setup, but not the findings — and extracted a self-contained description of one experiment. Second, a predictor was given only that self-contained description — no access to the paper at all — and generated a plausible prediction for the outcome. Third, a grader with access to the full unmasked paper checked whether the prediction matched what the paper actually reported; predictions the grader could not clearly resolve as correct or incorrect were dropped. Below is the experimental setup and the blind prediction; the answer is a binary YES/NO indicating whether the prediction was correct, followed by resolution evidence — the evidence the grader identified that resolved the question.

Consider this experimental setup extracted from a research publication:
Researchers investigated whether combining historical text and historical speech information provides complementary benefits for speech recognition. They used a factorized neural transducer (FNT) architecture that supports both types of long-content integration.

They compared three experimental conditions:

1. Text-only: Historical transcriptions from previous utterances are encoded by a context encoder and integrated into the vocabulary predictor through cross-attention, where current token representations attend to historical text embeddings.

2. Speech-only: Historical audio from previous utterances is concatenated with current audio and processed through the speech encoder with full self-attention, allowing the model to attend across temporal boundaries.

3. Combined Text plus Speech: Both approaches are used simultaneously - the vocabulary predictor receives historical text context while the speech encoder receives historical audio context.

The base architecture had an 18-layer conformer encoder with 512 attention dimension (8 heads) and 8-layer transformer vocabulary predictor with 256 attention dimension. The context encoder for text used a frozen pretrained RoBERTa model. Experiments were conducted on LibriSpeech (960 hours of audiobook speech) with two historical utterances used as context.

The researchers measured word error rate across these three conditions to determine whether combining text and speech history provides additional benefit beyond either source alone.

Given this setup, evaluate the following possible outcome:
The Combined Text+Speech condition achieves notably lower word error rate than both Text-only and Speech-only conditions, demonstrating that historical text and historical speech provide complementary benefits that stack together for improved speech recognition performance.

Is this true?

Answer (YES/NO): YES